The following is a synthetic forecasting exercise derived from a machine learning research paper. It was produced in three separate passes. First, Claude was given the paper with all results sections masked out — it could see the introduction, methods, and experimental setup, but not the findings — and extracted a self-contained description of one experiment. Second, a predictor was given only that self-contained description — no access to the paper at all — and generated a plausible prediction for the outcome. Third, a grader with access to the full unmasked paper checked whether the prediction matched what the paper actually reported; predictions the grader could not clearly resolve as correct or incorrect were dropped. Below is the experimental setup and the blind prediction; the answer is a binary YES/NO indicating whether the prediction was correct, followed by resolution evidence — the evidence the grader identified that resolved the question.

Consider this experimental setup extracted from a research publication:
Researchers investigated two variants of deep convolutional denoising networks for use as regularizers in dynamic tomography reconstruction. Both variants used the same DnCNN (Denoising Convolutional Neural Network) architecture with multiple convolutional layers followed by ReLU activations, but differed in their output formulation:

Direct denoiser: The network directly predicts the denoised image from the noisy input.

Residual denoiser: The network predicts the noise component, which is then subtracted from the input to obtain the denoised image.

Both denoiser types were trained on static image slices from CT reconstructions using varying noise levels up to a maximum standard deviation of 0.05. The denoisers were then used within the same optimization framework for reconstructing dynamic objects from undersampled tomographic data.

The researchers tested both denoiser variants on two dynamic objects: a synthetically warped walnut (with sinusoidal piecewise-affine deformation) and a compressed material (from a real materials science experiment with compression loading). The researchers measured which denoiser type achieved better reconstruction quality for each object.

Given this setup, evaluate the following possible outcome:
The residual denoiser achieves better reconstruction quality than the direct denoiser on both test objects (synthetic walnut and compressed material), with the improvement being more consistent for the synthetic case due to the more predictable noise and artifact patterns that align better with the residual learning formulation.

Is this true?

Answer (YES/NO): NO